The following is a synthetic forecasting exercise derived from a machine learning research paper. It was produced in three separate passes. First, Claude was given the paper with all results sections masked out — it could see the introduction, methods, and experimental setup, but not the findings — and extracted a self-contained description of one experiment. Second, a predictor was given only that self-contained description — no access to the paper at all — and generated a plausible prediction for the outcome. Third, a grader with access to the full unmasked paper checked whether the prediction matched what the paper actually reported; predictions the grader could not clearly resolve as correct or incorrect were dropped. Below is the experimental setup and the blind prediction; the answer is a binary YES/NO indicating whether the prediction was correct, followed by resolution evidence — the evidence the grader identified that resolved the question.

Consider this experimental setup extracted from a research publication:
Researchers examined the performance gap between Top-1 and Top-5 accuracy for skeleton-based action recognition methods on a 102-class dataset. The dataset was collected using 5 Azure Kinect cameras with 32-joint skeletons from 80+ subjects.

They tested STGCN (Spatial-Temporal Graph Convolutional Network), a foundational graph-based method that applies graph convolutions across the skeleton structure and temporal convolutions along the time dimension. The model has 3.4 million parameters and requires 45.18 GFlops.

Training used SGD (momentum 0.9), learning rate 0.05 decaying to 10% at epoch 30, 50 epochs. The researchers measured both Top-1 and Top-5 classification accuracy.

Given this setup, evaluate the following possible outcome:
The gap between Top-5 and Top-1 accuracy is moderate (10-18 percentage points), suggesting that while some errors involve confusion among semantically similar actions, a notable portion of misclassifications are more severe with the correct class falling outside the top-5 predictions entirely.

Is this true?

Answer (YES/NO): NO